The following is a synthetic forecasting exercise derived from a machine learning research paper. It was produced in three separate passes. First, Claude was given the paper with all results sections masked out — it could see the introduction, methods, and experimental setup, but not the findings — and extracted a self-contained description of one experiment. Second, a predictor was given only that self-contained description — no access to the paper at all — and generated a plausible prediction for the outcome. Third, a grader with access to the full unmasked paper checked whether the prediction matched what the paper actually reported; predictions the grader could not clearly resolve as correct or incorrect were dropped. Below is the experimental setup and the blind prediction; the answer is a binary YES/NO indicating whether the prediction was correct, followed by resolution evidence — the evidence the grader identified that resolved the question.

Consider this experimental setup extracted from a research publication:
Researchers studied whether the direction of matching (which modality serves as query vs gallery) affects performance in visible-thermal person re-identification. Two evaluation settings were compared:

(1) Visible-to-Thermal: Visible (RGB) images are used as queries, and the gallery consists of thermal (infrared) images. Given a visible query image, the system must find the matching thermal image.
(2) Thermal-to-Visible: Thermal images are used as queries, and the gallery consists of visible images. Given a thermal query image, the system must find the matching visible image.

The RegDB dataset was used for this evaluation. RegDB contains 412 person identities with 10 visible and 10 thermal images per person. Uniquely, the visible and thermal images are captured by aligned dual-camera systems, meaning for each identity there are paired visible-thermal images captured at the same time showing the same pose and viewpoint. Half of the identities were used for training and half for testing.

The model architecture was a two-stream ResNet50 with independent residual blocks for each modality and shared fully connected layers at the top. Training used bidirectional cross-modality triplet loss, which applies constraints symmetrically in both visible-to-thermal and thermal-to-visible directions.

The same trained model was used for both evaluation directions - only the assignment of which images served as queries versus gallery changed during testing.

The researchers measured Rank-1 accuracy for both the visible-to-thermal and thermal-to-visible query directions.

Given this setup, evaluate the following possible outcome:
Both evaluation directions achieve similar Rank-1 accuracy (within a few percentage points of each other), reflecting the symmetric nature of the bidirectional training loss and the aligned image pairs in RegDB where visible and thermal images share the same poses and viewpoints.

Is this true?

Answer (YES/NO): YES